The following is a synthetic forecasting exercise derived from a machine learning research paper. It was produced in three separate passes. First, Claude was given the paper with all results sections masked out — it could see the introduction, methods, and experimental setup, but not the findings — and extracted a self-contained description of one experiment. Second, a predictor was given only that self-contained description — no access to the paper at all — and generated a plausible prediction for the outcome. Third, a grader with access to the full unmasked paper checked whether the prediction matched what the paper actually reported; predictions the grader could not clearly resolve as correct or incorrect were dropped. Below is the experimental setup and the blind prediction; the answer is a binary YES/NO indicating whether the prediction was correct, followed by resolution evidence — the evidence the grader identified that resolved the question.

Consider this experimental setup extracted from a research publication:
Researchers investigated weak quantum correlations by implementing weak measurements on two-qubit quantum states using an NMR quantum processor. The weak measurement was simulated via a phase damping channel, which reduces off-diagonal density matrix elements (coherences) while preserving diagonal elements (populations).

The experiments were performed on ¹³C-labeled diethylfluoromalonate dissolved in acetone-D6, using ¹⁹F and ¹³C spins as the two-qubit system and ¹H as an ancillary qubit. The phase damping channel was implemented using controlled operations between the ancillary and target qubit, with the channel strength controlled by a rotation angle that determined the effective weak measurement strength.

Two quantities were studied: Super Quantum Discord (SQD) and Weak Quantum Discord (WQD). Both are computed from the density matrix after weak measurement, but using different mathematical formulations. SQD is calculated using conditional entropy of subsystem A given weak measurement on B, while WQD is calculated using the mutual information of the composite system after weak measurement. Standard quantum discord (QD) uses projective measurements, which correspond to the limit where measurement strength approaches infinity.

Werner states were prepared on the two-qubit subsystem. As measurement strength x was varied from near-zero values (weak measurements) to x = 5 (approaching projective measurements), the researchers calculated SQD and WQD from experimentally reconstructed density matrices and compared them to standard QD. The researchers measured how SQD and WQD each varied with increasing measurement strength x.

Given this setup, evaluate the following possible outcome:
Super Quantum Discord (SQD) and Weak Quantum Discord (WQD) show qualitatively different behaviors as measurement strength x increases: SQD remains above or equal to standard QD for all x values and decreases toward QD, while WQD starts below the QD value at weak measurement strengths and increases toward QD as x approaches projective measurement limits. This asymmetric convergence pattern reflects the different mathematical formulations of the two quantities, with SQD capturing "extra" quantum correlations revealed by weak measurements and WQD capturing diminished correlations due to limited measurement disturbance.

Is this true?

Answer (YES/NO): YES